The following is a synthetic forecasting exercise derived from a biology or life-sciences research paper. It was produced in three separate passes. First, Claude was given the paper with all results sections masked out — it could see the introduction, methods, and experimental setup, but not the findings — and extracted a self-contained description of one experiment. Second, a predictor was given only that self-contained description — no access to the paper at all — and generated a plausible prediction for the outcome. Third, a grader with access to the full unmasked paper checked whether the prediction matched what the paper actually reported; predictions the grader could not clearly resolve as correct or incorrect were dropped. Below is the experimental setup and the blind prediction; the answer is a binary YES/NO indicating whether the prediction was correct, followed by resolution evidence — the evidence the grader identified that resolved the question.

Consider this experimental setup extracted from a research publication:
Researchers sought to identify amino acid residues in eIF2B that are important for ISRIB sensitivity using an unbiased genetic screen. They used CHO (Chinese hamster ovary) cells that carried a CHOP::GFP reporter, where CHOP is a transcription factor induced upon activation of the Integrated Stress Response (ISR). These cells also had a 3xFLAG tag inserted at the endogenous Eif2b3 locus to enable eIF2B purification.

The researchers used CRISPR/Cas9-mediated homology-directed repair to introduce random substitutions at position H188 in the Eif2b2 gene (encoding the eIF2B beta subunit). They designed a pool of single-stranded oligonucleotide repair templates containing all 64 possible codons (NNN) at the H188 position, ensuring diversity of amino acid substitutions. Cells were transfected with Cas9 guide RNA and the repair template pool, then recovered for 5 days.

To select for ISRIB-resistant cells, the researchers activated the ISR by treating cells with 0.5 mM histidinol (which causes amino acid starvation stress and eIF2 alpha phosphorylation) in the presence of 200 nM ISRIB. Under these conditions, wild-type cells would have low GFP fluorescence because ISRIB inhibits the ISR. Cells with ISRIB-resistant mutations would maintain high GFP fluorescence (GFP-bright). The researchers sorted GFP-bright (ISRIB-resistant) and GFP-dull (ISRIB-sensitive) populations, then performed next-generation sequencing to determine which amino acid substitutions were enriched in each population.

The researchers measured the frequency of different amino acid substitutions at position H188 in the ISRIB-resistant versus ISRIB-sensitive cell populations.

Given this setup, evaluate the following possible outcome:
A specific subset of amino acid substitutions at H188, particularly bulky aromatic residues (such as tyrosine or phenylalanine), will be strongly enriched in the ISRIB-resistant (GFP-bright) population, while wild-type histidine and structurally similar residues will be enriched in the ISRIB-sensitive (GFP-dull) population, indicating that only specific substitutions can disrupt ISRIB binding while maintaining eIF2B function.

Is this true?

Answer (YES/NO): NO